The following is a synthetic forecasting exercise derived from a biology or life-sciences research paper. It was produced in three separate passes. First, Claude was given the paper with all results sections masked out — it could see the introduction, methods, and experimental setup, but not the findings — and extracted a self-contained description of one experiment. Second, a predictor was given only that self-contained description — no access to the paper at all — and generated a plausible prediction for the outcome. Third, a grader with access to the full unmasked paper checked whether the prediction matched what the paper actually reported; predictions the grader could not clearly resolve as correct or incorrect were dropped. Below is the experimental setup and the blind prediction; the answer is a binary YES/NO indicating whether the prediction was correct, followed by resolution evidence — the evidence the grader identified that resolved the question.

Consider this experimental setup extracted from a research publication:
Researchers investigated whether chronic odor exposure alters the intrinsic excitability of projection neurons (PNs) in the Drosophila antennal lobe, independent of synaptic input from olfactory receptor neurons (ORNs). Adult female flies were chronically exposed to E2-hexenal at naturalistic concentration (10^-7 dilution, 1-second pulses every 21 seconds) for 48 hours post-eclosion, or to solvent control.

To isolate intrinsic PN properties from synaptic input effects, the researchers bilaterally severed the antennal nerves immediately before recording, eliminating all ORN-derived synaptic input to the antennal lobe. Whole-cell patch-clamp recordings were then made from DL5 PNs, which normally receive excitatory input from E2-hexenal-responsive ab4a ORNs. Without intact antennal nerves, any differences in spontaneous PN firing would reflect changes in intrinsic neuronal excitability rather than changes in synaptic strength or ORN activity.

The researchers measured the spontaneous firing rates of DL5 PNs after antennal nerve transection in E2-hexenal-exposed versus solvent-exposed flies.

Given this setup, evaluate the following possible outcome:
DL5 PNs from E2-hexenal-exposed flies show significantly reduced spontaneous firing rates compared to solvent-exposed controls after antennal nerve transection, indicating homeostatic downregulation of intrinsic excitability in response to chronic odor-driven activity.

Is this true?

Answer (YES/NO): NO